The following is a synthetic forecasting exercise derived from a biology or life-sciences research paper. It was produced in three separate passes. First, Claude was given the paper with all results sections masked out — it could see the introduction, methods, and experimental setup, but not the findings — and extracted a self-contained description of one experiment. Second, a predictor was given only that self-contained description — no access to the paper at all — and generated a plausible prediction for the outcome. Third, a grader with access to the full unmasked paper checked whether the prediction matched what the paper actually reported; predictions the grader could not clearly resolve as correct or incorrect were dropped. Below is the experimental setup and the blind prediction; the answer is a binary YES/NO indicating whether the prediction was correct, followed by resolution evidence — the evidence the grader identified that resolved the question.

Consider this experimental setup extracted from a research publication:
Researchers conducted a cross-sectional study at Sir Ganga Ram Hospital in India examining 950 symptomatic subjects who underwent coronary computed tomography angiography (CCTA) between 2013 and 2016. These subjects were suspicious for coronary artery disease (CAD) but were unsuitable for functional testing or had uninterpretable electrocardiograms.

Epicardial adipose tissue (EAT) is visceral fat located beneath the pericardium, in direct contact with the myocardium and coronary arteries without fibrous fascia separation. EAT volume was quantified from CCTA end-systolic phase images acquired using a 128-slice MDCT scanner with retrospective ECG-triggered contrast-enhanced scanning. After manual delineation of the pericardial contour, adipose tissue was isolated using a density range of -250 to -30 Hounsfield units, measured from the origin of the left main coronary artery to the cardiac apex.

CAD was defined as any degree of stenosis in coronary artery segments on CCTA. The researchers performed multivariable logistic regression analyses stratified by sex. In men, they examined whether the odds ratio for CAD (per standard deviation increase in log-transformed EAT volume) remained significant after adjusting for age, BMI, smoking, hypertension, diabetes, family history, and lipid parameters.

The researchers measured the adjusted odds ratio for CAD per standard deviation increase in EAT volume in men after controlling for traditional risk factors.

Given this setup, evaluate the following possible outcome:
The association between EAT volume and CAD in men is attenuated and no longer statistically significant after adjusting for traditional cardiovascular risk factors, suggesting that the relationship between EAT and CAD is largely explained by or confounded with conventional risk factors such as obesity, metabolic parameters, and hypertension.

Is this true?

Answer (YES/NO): NO